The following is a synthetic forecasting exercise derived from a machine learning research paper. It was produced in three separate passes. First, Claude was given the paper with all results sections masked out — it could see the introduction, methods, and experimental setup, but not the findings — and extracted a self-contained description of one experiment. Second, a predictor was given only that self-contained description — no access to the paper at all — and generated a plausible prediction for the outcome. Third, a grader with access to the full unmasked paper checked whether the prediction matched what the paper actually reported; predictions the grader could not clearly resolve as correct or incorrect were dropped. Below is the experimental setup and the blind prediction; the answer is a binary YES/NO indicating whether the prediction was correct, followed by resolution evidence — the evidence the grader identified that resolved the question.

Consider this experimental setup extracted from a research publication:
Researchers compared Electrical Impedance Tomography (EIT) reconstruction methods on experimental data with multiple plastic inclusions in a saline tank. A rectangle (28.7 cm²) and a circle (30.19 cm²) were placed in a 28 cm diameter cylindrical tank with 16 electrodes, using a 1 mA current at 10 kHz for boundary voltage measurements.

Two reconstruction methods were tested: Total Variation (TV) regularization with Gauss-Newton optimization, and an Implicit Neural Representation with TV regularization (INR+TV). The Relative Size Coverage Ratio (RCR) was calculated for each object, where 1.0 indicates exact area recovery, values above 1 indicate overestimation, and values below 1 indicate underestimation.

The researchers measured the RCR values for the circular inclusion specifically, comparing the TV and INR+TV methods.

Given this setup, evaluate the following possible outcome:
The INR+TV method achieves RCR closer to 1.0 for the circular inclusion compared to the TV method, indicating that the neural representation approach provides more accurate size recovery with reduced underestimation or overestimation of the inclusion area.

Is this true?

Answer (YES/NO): YES